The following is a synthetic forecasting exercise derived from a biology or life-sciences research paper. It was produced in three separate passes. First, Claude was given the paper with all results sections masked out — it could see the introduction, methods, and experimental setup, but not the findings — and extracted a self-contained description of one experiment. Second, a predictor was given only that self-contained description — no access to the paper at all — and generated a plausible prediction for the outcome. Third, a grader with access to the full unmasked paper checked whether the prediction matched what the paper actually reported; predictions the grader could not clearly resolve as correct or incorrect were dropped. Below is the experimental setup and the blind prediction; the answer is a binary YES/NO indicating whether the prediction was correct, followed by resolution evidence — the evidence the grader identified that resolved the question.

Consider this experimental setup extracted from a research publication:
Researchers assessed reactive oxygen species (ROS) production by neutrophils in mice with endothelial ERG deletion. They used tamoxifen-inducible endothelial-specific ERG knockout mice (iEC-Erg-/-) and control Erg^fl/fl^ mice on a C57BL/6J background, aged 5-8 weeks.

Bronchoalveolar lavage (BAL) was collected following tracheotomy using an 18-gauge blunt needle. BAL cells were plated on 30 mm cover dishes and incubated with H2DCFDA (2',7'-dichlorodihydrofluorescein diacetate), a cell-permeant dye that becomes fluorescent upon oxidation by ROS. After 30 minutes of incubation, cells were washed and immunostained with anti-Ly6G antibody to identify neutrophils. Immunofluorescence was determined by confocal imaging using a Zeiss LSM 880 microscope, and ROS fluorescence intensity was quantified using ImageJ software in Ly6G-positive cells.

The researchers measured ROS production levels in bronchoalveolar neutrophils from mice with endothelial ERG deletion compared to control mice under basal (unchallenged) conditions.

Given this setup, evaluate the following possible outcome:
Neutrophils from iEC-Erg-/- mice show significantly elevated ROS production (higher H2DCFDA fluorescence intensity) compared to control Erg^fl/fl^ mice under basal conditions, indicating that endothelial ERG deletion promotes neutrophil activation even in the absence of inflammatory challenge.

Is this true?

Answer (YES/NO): YES